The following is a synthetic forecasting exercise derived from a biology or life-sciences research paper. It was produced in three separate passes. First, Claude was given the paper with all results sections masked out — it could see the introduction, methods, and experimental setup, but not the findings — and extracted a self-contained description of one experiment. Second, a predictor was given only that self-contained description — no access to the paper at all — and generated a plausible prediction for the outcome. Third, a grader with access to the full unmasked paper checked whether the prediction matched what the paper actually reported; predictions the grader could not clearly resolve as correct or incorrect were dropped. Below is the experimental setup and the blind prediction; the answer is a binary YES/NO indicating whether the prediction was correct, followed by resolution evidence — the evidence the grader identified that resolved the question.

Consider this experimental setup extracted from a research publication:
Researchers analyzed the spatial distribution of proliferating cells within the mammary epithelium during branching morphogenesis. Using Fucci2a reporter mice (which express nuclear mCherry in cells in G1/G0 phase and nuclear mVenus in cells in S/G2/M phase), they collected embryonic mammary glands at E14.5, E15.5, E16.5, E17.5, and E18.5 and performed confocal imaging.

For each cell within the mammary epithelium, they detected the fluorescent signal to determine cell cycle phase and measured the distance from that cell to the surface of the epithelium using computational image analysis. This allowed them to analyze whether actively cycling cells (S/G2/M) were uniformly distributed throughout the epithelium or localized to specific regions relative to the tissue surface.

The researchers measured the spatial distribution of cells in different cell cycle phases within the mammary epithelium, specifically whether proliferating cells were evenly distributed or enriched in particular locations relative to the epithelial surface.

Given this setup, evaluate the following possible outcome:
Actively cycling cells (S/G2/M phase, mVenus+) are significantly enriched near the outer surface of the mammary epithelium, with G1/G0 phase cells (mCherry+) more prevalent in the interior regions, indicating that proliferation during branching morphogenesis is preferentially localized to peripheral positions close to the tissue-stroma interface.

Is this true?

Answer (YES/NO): NO